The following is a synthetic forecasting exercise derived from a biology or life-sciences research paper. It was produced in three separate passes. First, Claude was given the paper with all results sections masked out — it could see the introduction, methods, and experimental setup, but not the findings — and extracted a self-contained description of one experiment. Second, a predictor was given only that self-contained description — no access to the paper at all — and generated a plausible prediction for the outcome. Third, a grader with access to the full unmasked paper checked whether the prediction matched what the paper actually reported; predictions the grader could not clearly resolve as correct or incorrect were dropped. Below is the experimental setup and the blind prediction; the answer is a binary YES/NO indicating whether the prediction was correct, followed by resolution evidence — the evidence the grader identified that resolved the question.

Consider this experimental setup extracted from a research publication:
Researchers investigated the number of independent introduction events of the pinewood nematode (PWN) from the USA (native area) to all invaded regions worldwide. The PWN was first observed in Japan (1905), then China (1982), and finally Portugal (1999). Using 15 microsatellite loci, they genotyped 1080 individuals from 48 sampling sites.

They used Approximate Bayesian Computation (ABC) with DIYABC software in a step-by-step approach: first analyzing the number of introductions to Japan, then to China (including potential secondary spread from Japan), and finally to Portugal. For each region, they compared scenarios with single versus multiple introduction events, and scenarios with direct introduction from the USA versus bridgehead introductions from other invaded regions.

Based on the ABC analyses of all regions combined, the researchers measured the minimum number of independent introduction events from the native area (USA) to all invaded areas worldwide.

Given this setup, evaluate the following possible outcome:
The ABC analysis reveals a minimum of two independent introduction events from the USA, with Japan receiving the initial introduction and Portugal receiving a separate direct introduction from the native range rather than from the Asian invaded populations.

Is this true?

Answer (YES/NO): NO